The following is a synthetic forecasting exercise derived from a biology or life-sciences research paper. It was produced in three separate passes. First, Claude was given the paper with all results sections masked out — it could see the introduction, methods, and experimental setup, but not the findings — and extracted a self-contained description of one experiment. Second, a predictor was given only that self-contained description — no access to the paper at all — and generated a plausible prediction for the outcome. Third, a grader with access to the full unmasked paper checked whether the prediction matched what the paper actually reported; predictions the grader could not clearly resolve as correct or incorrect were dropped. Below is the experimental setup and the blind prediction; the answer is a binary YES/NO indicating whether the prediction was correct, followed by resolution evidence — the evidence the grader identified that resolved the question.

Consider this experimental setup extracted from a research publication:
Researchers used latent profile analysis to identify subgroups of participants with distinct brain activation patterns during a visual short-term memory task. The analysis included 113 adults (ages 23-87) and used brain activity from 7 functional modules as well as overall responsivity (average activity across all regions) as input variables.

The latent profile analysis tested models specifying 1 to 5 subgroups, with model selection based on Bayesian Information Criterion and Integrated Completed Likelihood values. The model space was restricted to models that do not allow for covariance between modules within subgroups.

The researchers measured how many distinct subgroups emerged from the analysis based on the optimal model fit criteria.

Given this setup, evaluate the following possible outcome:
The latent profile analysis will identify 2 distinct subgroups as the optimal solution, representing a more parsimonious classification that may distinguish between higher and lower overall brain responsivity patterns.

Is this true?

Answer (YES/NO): NO